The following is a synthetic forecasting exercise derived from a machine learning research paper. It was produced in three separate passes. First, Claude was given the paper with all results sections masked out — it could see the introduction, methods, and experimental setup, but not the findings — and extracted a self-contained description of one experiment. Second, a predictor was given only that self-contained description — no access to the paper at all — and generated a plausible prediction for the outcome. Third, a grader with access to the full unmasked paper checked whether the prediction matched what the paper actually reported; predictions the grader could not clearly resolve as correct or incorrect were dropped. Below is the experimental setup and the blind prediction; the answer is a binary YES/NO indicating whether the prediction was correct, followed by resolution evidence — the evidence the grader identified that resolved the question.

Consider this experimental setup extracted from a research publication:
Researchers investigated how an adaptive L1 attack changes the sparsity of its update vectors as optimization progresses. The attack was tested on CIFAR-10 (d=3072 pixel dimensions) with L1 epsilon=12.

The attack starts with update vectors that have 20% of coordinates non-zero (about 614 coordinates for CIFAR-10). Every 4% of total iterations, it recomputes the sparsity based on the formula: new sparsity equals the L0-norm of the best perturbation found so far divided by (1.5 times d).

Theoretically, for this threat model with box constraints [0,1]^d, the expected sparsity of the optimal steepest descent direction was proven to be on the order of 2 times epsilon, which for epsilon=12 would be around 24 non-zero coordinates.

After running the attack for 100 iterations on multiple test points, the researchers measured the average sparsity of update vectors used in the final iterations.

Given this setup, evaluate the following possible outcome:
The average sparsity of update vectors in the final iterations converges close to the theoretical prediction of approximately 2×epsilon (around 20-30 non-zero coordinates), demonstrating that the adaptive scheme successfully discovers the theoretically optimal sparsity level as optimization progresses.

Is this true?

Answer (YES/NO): YES